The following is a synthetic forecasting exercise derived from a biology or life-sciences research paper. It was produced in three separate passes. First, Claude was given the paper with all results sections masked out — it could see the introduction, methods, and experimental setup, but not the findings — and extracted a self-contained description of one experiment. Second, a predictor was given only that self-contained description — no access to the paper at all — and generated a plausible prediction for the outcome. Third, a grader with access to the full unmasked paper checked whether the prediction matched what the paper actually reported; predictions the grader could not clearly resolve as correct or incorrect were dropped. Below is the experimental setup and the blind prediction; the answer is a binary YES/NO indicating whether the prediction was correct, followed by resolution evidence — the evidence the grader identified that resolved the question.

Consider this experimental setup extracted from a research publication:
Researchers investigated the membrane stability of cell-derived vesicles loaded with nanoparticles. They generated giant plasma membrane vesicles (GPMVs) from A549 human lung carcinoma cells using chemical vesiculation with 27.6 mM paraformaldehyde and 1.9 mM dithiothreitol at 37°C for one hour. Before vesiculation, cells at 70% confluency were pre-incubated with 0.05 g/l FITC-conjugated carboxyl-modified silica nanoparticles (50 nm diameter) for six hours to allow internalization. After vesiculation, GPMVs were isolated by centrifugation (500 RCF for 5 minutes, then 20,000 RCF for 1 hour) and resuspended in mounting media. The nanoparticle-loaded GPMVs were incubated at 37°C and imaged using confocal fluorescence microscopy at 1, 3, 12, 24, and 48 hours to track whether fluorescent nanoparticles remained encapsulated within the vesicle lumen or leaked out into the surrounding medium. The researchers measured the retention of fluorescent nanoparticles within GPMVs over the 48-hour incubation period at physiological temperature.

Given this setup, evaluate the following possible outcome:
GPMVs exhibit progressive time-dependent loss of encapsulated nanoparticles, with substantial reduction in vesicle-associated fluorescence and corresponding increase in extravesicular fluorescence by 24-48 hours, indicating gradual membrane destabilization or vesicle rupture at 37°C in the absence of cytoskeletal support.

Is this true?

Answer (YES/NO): NO